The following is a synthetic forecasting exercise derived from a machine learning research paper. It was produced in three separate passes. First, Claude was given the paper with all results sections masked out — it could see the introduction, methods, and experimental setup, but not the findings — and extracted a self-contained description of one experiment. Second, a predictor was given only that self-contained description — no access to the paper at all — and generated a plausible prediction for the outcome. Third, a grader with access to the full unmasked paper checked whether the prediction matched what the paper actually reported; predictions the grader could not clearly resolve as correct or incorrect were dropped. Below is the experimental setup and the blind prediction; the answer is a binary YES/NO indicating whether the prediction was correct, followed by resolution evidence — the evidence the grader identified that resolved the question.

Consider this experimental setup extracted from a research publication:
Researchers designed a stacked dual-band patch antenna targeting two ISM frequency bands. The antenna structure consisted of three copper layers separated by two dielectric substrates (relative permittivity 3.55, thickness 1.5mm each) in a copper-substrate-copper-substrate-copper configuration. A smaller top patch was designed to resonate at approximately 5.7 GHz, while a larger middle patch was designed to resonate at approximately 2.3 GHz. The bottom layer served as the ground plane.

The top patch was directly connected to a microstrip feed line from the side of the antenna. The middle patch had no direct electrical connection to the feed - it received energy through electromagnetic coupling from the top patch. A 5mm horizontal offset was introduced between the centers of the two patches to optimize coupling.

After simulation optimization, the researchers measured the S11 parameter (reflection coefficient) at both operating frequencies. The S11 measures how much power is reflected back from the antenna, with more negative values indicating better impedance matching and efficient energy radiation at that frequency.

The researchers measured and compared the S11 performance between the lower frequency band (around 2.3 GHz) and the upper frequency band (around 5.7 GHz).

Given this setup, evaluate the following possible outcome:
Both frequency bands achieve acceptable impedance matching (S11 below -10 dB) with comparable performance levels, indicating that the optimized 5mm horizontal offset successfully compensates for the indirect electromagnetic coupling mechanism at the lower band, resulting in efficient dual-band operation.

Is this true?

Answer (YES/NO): NO